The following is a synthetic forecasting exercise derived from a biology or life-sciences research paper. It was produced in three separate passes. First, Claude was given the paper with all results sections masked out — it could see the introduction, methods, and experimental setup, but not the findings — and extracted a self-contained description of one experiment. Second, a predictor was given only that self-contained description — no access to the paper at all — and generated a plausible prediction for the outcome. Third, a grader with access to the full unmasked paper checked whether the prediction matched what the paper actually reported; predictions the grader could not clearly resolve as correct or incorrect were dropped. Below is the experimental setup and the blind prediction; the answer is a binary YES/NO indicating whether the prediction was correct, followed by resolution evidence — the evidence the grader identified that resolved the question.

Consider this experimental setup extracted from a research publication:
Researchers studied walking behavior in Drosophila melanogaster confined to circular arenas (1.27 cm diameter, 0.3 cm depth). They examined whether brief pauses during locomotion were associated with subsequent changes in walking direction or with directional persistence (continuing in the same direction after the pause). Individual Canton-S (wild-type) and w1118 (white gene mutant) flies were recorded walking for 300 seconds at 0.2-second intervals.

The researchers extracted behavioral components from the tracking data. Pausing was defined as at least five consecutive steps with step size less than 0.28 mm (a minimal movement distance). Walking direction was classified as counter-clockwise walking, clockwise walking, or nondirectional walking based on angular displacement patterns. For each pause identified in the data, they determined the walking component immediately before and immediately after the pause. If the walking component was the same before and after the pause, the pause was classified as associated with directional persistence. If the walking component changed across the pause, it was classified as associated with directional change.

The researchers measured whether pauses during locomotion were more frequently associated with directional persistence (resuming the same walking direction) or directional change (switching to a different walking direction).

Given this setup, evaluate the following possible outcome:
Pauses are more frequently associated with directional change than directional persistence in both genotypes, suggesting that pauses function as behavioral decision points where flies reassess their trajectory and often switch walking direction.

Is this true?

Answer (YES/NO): NO